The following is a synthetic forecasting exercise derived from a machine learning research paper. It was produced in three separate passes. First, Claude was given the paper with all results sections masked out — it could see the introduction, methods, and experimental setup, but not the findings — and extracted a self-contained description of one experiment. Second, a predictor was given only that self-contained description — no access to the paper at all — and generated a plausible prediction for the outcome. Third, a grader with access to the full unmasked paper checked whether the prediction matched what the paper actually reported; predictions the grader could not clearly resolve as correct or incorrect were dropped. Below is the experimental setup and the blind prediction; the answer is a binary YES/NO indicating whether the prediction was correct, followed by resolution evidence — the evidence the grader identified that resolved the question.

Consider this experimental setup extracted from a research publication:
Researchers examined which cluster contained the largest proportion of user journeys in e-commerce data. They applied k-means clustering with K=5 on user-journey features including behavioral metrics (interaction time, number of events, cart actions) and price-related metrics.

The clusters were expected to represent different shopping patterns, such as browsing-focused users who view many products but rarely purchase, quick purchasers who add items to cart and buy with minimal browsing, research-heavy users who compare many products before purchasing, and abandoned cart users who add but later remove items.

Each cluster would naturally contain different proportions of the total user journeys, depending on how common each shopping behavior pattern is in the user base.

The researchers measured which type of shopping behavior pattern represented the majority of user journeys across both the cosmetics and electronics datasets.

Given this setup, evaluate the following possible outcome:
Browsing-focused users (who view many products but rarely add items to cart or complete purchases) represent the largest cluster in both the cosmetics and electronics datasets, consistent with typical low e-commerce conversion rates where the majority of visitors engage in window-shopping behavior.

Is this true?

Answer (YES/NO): YES